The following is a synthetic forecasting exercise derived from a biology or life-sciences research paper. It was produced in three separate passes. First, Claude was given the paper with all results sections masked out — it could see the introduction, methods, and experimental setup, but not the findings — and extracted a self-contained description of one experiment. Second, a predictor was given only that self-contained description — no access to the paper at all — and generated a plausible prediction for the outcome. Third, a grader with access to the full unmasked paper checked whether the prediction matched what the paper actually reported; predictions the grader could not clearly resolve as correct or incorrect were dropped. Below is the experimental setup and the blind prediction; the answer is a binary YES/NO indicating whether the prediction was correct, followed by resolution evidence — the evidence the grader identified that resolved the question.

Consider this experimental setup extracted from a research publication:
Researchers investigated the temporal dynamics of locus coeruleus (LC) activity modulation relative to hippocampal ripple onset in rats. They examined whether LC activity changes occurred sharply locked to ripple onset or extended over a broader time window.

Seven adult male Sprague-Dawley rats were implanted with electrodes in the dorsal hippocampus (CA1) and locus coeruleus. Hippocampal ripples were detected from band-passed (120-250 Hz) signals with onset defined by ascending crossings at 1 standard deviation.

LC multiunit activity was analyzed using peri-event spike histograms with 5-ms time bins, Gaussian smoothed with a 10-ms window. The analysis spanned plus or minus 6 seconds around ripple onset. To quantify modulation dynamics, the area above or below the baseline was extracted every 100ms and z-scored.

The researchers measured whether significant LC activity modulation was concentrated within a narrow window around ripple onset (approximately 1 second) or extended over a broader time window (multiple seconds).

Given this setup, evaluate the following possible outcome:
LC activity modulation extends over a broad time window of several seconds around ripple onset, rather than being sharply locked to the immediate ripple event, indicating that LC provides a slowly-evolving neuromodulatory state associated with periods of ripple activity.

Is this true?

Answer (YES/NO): NO